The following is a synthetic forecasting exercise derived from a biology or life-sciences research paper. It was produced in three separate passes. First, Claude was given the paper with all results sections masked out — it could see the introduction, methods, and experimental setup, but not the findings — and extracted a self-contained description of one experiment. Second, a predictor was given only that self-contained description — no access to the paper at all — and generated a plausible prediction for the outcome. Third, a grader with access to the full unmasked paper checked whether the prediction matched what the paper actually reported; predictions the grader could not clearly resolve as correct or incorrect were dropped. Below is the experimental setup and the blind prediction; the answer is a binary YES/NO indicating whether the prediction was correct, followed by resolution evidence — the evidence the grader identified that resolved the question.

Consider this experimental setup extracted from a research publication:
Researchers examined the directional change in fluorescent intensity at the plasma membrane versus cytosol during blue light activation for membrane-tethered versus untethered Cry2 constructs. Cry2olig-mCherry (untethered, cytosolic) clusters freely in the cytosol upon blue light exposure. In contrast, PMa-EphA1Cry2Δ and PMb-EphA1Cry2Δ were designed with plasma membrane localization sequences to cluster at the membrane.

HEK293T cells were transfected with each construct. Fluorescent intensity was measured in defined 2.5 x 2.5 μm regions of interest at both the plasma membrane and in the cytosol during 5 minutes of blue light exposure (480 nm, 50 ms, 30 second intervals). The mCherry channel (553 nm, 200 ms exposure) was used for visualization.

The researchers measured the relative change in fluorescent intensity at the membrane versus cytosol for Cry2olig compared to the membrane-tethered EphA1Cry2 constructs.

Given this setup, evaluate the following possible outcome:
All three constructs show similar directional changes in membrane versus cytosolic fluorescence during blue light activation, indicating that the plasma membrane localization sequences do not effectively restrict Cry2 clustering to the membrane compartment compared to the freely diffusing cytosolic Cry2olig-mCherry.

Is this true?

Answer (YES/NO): NO